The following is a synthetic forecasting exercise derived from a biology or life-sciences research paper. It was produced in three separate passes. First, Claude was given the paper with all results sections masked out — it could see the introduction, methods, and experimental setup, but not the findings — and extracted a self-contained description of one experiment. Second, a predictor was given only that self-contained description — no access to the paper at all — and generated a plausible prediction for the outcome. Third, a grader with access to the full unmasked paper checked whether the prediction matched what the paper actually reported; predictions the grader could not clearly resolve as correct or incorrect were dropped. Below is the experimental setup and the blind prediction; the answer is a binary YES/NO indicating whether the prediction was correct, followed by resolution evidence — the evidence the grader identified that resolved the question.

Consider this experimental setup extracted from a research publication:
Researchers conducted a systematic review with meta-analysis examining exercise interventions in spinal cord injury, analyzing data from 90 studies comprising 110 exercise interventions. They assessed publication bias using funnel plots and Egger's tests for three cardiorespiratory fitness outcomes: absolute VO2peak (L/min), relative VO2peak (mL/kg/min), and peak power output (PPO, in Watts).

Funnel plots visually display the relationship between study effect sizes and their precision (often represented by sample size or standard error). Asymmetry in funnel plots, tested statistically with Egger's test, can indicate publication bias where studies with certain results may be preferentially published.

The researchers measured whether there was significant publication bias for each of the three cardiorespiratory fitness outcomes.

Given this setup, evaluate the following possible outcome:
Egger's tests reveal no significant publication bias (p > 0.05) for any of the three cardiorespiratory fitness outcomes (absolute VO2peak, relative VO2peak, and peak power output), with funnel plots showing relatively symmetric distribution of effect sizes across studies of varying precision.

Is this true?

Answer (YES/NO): YES